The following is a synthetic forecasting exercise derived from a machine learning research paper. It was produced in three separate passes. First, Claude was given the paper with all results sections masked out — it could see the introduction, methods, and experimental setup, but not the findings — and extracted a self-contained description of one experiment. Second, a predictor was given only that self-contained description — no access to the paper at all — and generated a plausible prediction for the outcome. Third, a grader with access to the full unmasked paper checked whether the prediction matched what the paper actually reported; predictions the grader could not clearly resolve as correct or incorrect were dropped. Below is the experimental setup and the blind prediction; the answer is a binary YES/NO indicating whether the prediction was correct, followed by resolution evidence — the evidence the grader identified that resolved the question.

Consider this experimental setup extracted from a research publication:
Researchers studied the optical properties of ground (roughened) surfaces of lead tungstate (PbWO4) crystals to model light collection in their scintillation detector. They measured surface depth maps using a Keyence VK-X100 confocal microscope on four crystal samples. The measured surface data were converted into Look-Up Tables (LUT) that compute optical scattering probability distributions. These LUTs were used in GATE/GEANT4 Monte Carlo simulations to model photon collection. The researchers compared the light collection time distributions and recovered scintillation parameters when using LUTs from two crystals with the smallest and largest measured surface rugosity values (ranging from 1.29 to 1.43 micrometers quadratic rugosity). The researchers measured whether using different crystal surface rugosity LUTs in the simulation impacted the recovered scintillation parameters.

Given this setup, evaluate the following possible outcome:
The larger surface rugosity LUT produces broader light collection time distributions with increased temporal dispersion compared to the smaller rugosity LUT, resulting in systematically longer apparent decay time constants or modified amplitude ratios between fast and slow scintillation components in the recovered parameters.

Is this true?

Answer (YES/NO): NO